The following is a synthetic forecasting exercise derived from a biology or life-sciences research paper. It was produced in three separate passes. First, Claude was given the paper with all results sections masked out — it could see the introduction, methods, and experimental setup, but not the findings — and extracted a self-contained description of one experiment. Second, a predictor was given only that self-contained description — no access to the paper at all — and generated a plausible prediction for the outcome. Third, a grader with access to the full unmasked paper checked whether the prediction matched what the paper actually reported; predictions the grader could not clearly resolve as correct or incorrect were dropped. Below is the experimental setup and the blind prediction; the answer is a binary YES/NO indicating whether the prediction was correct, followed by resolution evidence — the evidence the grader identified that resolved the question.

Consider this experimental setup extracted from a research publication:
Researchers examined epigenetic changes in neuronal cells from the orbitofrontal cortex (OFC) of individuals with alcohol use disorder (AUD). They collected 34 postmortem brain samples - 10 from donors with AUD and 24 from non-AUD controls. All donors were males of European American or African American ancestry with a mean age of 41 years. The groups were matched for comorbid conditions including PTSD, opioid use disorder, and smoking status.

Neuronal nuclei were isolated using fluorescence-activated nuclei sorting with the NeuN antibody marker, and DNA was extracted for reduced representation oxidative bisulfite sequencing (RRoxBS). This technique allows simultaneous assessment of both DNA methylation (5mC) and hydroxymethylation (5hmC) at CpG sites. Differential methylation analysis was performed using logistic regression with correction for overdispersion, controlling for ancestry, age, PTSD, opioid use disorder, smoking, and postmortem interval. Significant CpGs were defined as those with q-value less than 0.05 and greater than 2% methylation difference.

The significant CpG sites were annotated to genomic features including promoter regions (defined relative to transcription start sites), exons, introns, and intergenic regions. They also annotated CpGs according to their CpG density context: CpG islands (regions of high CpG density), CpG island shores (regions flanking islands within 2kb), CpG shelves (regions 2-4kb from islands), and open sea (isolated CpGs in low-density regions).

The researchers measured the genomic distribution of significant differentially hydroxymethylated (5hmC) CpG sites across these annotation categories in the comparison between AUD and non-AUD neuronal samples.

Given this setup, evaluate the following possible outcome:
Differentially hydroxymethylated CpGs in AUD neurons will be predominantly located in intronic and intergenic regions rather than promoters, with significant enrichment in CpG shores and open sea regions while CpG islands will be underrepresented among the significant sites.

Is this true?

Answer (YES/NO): NO